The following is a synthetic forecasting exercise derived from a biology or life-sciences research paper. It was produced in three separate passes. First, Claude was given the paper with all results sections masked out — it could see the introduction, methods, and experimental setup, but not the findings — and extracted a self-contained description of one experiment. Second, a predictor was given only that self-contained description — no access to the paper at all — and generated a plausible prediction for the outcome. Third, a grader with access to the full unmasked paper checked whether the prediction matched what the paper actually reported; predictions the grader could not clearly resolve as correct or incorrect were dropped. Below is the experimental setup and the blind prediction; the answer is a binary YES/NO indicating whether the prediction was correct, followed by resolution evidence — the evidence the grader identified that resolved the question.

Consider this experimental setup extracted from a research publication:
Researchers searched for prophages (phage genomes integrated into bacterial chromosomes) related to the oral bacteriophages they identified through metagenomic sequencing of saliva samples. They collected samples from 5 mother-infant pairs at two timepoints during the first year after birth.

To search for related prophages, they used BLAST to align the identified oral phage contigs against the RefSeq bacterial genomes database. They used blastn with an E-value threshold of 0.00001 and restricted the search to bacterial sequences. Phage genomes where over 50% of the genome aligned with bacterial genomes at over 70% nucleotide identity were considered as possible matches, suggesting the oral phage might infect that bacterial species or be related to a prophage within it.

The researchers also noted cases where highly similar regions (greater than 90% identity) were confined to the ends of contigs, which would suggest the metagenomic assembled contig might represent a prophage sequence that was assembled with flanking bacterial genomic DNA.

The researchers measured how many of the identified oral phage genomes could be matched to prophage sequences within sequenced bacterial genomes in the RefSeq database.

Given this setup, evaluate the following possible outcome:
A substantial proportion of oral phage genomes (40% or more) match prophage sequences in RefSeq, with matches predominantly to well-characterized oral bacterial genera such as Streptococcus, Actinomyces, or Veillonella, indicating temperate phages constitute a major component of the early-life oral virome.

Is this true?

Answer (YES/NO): NO